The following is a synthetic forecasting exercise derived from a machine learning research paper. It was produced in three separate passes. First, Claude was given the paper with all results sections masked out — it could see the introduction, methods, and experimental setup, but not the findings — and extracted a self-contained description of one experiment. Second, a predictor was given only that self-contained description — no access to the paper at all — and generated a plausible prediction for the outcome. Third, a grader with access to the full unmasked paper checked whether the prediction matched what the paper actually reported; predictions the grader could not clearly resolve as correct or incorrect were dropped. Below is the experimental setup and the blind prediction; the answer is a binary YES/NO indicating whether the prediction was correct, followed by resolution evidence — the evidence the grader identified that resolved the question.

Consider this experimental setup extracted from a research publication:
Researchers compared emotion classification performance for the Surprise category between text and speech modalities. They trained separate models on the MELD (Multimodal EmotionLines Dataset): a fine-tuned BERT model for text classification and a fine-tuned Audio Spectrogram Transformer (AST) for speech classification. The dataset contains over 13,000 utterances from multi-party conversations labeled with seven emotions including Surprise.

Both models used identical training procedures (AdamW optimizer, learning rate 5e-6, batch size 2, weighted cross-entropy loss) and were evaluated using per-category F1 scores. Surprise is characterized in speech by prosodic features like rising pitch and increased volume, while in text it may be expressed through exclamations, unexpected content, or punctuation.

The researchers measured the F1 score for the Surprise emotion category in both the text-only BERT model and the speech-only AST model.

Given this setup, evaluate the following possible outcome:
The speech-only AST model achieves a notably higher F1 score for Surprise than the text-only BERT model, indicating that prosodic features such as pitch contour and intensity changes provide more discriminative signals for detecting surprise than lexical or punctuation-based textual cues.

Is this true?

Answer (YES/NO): NO